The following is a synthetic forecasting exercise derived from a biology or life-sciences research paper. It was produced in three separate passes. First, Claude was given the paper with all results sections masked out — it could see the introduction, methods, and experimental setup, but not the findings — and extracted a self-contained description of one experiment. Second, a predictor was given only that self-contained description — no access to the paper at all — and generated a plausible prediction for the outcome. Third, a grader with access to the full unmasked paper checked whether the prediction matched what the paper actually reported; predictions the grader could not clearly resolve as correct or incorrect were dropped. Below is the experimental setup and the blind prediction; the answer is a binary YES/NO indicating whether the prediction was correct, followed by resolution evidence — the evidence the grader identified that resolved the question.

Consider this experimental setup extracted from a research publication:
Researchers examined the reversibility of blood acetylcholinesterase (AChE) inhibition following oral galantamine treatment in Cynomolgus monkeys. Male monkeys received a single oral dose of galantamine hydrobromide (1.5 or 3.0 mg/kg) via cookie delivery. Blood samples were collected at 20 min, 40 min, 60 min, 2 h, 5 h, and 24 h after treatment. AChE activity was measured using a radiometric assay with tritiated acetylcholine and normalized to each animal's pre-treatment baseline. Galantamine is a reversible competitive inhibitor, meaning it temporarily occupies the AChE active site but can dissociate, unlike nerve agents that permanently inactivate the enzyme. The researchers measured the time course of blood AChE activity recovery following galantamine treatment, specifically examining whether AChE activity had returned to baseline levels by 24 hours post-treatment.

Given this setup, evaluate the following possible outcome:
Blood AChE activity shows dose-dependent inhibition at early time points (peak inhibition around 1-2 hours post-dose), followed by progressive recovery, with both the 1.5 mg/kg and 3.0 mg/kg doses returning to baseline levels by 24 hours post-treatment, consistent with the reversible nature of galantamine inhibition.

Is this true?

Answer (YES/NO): YES